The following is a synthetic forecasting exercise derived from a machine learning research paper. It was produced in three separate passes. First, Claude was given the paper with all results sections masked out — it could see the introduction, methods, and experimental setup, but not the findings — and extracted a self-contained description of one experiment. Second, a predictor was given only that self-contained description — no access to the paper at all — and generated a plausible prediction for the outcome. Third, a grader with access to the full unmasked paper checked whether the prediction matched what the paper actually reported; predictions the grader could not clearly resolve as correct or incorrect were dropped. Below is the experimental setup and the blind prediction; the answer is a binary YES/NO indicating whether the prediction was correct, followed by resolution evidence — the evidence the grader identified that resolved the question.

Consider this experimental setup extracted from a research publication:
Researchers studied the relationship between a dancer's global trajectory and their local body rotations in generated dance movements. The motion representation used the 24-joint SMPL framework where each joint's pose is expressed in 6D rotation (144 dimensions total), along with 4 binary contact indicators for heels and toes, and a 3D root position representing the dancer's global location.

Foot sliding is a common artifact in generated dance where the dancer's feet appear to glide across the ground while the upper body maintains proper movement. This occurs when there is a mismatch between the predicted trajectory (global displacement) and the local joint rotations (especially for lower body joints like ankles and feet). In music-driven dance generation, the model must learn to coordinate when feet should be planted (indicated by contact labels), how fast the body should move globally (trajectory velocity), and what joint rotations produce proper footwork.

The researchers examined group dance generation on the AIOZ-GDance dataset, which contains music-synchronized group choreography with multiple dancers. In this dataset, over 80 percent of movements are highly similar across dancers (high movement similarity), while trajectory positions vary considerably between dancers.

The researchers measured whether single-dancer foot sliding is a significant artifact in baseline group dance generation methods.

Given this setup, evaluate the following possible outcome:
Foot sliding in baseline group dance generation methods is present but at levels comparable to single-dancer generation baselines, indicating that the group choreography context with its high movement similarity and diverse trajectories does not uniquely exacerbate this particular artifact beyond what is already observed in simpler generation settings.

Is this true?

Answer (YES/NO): NO